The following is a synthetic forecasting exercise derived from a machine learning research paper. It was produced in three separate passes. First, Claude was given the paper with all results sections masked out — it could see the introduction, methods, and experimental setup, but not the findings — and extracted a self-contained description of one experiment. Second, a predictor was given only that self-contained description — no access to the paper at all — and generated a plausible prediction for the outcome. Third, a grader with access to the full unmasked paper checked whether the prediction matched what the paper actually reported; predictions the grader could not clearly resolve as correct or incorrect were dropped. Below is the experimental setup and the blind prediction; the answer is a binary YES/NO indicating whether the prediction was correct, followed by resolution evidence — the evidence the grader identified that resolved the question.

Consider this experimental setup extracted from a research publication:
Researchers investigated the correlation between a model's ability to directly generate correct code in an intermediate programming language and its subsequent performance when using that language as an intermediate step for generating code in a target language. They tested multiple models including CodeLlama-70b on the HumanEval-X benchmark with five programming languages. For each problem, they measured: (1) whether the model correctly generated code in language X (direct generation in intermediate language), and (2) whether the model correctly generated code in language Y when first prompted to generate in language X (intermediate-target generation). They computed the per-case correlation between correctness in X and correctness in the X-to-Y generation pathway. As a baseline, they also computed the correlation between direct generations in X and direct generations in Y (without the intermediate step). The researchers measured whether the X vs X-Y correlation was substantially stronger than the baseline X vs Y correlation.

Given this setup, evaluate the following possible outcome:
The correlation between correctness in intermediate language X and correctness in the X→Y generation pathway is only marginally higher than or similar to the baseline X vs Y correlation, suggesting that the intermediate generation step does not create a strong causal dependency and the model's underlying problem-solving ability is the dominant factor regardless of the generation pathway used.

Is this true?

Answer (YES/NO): YES